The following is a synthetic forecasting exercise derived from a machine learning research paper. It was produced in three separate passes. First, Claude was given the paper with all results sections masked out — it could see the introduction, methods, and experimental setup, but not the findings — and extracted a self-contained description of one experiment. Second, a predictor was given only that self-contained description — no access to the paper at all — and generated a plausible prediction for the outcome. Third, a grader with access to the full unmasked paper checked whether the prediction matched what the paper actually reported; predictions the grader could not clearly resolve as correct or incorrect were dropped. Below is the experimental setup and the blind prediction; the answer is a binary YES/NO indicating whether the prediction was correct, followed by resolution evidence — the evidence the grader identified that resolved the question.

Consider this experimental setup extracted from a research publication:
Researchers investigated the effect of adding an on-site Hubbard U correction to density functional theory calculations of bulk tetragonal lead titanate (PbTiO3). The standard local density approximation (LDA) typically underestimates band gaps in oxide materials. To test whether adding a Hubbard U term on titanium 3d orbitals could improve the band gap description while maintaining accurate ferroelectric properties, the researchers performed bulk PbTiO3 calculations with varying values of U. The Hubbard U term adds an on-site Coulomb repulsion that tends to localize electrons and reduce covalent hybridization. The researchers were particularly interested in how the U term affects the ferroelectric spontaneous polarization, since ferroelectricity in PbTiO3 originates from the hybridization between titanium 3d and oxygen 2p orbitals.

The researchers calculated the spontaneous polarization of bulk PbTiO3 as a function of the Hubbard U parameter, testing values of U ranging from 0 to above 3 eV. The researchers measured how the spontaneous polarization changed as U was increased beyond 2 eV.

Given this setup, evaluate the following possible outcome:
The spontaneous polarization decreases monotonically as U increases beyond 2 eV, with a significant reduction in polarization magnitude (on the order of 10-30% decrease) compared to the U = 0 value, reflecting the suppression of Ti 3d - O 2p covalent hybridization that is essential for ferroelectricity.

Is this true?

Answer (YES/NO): NO